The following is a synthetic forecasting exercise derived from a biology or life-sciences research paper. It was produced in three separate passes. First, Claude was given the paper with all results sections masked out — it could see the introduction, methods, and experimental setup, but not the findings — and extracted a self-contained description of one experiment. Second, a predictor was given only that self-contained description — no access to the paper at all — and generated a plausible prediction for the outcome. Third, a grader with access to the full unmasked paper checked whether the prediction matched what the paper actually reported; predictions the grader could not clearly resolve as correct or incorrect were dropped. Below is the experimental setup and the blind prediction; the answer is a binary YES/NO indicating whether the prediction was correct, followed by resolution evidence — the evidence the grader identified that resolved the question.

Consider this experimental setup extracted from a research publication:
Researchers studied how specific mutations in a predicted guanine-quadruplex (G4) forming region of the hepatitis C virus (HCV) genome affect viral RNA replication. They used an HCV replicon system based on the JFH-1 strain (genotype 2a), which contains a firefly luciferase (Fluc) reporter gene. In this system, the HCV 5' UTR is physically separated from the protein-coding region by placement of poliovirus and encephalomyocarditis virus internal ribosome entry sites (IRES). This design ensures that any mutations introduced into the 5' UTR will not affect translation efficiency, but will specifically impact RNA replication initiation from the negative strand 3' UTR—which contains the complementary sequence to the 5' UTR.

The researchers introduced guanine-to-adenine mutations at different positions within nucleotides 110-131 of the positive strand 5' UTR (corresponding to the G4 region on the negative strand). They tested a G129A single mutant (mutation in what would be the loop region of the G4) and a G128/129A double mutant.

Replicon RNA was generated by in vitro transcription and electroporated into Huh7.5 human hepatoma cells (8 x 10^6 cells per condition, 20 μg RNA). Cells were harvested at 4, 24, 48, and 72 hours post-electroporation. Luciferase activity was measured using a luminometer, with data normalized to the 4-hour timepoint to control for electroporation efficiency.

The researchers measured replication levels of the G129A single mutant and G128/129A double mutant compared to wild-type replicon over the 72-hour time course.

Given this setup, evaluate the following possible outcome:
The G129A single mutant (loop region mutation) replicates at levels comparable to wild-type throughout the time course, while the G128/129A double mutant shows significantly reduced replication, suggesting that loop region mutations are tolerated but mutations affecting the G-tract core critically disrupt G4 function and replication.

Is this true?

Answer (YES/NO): NO